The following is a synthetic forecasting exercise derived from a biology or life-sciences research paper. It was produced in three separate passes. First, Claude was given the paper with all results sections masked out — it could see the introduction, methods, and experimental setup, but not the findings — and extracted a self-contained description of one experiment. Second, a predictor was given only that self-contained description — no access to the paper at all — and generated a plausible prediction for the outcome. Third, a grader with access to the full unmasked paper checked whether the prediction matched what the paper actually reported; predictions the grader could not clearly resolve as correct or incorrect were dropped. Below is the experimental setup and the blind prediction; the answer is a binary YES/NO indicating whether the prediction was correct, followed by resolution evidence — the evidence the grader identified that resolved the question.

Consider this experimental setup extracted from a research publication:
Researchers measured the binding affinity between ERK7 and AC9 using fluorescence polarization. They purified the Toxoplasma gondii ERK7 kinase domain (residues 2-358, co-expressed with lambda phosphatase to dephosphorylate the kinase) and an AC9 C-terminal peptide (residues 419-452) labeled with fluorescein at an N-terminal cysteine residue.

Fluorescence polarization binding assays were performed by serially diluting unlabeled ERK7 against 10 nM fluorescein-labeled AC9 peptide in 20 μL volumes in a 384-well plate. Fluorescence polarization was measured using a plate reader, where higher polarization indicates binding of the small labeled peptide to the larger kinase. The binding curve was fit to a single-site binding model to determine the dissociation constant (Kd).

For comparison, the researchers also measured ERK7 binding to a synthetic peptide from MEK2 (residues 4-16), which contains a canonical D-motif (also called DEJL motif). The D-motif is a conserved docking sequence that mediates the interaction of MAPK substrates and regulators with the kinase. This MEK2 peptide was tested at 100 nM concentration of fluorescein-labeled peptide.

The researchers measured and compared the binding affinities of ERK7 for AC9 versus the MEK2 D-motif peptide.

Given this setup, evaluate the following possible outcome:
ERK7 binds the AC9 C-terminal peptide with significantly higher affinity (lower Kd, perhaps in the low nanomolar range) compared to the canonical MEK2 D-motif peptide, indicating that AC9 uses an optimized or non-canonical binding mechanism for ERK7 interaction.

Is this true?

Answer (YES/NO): YES